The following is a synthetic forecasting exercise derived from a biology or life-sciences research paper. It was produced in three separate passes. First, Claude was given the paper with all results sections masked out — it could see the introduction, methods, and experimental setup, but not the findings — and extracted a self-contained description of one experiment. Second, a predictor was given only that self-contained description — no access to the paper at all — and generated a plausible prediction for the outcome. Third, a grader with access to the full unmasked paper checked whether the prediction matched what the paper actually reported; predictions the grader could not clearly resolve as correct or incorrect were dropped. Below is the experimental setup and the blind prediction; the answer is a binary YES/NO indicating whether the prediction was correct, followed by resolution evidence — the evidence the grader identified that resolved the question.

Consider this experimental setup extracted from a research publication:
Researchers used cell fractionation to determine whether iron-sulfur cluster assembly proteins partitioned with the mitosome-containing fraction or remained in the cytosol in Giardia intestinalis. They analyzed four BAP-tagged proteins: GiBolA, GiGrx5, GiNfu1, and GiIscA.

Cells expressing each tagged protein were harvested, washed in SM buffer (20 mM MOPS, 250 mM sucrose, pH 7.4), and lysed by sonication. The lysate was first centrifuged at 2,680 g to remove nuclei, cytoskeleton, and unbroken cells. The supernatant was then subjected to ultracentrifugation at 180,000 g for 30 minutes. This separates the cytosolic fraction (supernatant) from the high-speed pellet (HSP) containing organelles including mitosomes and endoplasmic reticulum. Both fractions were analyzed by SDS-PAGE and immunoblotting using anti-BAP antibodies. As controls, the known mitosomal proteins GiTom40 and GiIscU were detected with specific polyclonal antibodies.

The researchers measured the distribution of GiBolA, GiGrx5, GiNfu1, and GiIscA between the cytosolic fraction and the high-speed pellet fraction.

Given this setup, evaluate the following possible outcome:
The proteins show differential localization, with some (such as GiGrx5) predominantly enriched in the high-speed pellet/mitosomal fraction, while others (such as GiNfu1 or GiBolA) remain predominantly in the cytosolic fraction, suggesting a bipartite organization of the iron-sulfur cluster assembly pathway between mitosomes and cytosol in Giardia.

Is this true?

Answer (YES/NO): NO